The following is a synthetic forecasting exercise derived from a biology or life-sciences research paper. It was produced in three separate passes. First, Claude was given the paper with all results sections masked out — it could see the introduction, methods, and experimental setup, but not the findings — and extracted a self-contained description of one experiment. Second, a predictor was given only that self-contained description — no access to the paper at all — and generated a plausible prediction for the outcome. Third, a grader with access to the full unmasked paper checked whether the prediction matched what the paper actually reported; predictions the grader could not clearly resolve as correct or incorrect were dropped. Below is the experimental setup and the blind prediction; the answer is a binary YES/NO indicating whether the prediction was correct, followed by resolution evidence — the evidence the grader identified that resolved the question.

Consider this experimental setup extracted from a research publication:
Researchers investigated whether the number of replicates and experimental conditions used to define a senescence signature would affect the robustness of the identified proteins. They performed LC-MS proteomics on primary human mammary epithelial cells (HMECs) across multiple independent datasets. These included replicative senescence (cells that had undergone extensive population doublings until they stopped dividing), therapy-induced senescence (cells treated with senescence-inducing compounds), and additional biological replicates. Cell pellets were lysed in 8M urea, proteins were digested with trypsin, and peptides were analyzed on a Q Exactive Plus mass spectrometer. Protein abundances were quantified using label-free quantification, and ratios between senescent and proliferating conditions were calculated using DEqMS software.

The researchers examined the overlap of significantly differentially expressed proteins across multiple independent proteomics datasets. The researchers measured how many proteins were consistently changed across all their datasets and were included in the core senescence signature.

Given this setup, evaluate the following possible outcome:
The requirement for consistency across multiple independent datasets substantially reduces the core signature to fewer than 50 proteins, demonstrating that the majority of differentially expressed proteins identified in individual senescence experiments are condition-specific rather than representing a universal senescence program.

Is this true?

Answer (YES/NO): NO